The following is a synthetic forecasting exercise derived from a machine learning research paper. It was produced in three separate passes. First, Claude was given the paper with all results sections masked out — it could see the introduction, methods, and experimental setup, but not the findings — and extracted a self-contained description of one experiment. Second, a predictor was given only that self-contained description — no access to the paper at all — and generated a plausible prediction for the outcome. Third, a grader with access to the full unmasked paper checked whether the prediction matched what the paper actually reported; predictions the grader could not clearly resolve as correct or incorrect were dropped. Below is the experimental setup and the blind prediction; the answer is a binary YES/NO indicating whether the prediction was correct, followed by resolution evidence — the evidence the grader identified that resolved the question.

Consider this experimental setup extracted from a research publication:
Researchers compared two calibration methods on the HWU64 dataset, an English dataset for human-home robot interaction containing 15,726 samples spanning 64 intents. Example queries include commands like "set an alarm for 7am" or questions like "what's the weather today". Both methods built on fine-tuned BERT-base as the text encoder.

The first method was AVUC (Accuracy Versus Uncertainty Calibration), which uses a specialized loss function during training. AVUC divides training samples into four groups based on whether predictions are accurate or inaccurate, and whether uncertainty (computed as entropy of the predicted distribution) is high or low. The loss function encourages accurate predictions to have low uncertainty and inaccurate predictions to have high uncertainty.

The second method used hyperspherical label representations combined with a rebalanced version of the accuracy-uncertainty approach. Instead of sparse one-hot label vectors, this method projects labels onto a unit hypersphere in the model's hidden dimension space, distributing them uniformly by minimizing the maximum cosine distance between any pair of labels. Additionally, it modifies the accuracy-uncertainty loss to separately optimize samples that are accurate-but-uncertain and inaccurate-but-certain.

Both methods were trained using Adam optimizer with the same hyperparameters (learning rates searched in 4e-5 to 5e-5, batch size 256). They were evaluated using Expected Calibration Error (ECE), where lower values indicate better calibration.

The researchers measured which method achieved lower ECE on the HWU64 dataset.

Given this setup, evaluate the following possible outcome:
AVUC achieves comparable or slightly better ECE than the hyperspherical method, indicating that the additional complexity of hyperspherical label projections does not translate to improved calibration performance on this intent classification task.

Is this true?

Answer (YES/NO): YES